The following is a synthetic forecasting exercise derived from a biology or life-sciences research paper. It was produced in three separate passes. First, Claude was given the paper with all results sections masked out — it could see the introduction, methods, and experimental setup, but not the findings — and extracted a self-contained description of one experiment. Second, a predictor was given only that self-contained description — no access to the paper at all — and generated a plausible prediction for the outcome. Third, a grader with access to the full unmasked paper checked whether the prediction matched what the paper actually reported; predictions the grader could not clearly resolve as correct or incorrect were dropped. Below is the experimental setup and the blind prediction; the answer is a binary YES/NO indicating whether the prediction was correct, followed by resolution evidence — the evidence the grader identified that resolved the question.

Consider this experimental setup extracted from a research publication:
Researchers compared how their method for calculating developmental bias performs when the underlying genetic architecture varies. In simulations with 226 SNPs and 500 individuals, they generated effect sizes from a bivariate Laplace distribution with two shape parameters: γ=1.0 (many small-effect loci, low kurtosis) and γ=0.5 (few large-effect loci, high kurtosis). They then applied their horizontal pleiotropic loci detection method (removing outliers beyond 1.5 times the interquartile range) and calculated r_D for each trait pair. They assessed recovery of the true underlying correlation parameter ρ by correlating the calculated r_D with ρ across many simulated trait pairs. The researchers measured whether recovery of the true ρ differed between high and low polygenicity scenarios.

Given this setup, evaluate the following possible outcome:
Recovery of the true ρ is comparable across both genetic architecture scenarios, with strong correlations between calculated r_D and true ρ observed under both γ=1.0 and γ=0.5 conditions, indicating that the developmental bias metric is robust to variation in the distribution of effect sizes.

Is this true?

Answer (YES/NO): NO